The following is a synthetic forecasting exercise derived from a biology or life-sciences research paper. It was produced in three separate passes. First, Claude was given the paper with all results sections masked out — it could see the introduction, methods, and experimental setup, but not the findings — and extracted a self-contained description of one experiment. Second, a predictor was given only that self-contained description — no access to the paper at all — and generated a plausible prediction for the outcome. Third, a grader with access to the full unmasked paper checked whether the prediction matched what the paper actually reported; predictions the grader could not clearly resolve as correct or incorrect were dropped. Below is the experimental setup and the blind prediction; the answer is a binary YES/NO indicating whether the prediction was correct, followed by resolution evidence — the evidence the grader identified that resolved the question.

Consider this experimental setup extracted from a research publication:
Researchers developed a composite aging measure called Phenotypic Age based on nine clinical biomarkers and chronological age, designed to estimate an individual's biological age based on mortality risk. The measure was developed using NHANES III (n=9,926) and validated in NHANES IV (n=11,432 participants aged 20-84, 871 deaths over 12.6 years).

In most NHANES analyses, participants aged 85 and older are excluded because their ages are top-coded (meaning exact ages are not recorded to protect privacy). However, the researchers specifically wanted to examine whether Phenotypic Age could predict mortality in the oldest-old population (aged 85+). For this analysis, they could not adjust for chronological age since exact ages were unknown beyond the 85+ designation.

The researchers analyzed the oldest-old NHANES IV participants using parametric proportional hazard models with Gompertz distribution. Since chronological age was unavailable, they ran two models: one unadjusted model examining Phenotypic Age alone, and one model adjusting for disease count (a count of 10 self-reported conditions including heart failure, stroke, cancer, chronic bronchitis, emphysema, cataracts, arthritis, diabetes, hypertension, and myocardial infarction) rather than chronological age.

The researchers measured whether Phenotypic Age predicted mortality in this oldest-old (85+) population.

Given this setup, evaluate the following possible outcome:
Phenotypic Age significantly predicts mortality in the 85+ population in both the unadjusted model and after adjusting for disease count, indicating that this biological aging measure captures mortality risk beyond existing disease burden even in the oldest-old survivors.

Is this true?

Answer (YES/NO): YES